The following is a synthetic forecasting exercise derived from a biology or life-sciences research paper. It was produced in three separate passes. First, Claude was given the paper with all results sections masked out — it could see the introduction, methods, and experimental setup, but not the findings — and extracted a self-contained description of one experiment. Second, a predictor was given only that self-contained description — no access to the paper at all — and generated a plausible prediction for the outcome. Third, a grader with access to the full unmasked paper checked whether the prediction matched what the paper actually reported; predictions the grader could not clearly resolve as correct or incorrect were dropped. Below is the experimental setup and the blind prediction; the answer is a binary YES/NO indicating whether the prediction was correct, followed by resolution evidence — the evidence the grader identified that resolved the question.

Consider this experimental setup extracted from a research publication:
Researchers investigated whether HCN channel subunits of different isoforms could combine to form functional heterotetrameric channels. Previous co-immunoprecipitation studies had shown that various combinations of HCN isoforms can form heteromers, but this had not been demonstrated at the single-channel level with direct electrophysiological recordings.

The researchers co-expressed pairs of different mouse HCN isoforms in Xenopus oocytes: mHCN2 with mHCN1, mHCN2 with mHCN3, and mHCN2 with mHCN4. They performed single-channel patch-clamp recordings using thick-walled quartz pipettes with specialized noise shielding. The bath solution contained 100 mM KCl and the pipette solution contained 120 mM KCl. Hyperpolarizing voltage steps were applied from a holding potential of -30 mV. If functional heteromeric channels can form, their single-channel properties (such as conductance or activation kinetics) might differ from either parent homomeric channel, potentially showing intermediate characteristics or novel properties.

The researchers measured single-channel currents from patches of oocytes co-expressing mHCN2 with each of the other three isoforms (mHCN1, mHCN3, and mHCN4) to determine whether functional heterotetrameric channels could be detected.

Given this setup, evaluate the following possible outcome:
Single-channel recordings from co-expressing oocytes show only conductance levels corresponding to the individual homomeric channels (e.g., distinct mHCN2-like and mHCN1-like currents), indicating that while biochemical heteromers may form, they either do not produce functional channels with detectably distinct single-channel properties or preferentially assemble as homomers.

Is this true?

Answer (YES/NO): NO